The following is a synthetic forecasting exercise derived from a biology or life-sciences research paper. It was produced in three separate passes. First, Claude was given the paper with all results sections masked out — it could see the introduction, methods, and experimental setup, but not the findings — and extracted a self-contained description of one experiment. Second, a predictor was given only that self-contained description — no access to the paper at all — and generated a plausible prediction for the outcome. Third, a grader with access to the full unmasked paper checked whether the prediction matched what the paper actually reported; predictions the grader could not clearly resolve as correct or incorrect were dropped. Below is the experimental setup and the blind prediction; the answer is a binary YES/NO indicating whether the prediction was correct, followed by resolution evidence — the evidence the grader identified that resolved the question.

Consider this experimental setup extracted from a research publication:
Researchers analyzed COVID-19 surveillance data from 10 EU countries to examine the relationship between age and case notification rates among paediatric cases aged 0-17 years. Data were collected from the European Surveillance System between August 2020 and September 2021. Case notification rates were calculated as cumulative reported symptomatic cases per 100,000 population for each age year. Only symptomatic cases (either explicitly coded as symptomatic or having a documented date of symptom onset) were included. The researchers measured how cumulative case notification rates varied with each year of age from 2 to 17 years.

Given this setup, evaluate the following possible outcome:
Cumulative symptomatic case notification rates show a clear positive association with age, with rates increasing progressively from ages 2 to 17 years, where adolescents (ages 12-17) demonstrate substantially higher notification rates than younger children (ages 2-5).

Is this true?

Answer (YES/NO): YES